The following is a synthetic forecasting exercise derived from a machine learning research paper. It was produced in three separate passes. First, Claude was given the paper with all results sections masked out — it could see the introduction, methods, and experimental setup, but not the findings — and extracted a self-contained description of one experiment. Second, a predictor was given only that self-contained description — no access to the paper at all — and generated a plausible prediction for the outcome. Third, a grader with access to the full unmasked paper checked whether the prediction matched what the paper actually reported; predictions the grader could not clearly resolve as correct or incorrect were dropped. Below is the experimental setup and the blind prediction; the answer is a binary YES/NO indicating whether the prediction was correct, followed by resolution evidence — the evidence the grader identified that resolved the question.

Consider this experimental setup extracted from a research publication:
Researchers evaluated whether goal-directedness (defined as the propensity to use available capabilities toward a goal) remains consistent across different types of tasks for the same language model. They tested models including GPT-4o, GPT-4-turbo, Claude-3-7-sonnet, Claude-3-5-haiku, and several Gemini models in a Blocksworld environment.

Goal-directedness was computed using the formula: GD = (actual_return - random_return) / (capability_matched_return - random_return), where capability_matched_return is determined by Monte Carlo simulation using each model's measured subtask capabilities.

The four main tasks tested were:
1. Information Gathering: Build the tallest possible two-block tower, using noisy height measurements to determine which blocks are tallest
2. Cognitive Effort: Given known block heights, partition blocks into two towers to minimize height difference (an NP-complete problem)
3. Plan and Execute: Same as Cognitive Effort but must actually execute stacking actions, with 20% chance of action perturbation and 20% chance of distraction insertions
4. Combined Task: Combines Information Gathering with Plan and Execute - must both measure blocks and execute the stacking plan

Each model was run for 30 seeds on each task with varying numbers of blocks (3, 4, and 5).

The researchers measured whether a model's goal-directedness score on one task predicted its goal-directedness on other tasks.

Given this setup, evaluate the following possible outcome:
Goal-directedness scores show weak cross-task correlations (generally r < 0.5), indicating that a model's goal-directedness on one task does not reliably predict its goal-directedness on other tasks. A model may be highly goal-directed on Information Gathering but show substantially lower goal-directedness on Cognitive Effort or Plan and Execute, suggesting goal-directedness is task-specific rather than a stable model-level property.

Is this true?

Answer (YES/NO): NO